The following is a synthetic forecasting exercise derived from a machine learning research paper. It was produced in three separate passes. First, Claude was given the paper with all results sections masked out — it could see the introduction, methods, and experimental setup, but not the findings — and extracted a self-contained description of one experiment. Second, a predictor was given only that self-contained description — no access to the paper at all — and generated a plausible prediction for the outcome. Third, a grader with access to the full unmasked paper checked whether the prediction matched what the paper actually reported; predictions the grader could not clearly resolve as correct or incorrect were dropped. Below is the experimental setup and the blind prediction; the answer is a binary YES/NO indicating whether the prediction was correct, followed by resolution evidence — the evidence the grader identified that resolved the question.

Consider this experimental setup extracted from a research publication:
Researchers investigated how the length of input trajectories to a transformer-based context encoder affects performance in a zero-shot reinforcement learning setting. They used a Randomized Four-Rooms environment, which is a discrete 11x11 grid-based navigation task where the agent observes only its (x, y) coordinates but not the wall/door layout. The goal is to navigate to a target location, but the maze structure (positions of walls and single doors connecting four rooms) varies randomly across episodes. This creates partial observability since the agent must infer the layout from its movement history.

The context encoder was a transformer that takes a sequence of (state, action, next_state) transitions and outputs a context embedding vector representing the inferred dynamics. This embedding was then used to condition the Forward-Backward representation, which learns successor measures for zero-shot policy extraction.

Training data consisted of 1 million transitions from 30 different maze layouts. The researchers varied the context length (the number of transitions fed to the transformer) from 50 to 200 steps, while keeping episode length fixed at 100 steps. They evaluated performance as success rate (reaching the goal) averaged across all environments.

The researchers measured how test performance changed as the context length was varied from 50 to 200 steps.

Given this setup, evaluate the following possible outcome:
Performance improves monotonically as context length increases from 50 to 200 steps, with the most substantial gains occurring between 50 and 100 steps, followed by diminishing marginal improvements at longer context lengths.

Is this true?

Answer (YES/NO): NO